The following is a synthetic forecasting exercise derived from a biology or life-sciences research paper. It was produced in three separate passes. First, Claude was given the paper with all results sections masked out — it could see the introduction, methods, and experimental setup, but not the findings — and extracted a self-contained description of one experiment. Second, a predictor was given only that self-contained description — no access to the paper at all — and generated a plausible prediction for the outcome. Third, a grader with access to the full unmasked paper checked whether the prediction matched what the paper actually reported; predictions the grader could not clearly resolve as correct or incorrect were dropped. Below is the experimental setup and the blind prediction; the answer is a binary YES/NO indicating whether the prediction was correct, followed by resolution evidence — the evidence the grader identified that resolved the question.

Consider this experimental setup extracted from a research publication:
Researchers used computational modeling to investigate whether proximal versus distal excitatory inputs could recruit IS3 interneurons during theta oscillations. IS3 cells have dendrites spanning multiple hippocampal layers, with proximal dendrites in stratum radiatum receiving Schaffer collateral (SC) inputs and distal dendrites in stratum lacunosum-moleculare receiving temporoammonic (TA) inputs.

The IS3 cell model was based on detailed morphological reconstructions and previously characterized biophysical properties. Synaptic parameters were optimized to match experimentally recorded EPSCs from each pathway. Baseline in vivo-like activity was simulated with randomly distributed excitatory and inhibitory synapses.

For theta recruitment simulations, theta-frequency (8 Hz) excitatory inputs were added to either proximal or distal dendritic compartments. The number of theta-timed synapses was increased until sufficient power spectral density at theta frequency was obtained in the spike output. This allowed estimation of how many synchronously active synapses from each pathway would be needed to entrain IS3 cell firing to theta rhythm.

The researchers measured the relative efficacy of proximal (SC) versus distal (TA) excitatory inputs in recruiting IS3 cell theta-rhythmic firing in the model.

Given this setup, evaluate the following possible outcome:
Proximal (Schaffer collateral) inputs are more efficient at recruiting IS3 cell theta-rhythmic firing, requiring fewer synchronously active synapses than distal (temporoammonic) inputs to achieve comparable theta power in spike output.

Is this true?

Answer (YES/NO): NO